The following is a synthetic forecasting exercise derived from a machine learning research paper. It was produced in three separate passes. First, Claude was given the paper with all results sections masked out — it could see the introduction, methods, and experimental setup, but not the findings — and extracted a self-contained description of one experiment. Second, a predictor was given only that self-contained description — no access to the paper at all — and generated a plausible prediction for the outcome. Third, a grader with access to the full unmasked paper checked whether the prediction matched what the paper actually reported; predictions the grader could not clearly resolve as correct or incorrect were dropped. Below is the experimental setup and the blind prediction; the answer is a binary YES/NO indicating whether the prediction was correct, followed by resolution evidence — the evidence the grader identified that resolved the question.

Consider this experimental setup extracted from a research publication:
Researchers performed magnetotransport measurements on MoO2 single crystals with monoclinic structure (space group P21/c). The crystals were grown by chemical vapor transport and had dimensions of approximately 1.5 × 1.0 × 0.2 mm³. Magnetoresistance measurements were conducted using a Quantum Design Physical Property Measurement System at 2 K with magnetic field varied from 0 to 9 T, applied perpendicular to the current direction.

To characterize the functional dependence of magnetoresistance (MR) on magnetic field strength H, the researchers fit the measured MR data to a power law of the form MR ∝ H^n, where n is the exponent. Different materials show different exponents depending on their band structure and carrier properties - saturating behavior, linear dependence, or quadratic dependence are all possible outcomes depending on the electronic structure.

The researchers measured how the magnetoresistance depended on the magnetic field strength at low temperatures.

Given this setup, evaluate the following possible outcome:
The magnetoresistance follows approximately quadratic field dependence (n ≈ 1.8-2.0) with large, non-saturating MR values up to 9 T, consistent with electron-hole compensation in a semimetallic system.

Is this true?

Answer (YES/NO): YES